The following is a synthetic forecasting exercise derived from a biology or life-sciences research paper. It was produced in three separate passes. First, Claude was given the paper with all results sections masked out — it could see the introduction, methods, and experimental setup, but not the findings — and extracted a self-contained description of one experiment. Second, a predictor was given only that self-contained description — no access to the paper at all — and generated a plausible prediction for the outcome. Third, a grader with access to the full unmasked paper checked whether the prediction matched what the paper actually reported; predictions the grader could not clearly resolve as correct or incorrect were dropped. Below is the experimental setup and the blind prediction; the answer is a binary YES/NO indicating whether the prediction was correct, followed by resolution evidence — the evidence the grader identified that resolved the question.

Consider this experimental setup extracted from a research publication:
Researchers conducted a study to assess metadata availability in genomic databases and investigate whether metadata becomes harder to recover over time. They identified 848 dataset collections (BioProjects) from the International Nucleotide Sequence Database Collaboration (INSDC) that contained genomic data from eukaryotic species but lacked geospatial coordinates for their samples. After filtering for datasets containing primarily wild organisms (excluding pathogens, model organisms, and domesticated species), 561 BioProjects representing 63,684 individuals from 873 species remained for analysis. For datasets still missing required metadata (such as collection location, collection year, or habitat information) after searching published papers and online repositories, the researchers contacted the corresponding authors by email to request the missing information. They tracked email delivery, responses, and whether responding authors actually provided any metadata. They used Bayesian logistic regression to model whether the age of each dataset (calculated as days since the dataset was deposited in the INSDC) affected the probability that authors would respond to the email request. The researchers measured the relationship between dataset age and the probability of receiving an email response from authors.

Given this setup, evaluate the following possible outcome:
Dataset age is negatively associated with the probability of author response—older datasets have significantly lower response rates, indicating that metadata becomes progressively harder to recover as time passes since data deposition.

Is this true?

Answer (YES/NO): NO